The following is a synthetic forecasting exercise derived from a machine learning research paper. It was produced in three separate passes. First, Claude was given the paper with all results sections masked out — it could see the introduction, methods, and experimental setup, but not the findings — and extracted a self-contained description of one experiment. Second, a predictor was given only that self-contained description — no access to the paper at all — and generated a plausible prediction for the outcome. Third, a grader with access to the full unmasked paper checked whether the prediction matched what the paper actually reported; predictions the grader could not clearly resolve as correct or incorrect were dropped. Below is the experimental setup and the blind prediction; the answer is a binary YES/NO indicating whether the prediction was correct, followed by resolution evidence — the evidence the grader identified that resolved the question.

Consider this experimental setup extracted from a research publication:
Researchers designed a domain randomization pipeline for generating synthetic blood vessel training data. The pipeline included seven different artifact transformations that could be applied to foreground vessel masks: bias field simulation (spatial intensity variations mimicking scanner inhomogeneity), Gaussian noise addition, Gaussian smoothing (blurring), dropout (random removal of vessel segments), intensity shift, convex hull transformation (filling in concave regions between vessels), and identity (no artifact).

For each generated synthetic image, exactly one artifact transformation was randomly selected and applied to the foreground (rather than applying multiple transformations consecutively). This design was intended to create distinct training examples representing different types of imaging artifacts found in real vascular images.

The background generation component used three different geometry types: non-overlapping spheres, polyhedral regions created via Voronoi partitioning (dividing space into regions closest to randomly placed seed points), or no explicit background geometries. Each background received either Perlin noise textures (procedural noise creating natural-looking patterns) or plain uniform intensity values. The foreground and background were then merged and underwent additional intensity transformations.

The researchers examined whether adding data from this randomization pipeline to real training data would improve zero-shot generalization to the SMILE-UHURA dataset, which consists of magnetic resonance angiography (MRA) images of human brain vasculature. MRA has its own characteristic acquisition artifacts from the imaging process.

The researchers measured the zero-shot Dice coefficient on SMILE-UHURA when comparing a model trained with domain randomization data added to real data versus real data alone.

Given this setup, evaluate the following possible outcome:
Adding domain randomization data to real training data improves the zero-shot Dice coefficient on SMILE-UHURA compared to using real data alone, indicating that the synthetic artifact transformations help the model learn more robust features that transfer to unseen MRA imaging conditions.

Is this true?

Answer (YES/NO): YES